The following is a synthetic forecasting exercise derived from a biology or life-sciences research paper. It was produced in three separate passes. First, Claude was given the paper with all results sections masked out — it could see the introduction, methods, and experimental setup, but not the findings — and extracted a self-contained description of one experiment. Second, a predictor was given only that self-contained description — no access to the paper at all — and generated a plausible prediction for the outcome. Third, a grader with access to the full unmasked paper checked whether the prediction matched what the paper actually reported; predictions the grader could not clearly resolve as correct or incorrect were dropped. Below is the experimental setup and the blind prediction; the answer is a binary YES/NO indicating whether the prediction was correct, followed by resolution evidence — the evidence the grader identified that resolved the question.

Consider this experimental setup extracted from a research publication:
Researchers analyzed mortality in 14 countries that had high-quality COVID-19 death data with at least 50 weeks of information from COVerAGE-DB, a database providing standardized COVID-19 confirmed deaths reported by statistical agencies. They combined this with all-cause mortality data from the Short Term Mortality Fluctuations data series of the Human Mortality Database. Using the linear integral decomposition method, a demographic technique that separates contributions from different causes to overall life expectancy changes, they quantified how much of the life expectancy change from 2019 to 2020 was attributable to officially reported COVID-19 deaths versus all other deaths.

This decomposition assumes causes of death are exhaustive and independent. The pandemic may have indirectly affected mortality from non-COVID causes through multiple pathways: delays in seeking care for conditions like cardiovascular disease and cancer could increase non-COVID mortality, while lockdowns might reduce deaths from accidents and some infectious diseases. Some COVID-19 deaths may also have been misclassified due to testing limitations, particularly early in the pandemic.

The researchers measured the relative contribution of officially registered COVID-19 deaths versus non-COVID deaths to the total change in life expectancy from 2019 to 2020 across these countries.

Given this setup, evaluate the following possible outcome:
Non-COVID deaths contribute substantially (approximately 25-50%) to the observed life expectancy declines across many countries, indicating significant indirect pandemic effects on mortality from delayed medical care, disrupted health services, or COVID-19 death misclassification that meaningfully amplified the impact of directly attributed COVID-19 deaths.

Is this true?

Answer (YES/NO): NO